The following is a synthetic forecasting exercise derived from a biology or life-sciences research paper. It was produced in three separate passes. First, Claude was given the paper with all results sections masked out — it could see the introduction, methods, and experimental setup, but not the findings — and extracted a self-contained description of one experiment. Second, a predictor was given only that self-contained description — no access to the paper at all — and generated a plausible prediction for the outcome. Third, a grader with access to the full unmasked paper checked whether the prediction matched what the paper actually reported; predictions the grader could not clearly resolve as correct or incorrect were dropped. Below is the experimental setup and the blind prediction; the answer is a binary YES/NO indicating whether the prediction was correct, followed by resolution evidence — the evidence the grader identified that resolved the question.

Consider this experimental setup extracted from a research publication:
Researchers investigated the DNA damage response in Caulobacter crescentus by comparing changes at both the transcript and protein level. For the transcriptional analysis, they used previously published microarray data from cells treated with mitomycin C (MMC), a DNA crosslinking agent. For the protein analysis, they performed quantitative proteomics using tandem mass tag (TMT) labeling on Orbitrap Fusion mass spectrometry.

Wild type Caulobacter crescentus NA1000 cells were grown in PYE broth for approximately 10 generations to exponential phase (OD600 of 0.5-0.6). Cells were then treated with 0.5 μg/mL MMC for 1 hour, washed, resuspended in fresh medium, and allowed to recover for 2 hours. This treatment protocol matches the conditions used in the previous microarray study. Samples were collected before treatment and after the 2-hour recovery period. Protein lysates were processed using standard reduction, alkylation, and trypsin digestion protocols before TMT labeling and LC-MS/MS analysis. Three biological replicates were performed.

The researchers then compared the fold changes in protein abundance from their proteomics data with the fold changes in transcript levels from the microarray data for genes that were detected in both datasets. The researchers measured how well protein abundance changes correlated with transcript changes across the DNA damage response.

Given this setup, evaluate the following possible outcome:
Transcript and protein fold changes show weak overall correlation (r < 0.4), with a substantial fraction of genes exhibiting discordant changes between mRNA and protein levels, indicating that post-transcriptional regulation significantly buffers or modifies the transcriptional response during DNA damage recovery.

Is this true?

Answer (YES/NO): NO